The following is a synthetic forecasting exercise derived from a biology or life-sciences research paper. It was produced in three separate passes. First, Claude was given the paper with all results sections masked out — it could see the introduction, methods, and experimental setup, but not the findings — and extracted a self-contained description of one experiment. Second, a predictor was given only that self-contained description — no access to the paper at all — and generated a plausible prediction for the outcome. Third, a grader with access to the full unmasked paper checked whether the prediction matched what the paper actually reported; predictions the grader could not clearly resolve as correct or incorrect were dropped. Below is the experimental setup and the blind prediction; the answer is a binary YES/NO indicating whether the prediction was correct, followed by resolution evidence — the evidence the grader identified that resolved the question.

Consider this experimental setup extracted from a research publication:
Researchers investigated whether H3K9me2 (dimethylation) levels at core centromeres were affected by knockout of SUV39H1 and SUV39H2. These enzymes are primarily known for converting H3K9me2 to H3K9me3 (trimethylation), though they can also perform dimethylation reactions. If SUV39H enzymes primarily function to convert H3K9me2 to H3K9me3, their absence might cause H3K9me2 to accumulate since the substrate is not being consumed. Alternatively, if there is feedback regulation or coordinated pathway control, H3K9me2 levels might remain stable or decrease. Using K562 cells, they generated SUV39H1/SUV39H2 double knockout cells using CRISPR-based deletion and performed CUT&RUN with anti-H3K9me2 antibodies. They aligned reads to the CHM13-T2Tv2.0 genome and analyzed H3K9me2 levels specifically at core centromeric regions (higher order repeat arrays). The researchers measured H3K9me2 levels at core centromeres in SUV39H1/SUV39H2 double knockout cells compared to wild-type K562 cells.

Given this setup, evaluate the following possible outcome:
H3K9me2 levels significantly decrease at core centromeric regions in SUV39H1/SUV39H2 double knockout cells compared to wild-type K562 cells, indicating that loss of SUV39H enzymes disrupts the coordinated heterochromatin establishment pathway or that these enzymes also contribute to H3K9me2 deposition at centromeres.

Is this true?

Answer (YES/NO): NO